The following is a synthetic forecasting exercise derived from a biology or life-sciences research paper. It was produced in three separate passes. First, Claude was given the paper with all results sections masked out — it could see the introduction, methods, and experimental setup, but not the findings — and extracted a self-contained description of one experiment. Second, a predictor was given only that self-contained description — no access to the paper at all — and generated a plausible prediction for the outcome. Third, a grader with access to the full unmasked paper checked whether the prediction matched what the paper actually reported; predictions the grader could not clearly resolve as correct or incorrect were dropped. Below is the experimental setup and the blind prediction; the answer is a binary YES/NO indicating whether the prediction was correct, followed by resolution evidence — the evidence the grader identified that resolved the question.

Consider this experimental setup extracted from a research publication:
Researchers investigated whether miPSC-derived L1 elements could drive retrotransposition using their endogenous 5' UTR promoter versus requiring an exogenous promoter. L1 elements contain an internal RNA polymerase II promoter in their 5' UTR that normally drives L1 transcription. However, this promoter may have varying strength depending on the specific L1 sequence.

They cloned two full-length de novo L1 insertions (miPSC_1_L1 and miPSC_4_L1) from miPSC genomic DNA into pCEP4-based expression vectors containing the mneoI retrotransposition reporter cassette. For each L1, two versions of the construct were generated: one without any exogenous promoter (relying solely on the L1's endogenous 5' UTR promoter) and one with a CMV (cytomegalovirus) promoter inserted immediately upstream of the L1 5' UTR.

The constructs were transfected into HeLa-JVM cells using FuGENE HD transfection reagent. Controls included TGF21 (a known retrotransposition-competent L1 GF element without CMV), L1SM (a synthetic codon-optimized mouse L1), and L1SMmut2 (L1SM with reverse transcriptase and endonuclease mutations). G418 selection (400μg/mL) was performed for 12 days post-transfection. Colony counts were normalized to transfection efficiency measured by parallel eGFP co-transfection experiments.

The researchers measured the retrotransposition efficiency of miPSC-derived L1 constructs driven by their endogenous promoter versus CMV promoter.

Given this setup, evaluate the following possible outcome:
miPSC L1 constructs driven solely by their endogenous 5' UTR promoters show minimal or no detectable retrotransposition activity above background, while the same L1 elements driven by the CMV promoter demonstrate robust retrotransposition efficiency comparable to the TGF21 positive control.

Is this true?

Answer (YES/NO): NO